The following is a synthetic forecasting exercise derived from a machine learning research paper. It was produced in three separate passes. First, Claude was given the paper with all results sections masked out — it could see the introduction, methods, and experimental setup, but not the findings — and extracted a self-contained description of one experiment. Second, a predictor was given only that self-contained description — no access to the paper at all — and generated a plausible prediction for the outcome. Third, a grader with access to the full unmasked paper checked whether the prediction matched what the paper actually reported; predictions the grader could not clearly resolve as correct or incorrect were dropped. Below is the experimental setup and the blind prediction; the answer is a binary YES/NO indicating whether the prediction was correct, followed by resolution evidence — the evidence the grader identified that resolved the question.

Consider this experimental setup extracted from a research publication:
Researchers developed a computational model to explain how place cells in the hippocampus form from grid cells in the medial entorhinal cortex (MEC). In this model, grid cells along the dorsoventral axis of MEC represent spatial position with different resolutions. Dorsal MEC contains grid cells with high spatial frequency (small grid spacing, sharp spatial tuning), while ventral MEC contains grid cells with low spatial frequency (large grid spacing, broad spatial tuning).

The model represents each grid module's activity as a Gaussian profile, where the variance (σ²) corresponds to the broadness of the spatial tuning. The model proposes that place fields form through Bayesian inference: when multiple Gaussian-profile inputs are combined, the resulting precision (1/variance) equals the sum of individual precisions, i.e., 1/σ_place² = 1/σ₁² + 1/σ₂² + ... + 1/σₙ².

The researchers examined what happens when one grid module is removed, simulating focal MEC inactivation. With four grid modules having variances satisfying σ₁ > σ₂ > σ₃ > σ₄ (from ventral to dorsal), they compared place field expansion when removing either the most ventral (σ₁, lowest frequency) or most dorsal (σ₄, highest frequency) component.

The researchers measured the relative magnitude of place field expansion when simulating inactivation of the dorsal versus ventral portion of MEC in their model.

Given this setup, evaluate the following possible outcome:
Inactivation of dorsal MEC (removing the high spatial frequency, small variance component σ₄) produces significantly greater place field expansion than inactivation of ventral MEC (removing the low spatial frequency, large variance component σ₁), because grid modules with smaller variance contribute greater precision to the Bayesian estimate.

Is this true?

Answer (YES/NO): YES